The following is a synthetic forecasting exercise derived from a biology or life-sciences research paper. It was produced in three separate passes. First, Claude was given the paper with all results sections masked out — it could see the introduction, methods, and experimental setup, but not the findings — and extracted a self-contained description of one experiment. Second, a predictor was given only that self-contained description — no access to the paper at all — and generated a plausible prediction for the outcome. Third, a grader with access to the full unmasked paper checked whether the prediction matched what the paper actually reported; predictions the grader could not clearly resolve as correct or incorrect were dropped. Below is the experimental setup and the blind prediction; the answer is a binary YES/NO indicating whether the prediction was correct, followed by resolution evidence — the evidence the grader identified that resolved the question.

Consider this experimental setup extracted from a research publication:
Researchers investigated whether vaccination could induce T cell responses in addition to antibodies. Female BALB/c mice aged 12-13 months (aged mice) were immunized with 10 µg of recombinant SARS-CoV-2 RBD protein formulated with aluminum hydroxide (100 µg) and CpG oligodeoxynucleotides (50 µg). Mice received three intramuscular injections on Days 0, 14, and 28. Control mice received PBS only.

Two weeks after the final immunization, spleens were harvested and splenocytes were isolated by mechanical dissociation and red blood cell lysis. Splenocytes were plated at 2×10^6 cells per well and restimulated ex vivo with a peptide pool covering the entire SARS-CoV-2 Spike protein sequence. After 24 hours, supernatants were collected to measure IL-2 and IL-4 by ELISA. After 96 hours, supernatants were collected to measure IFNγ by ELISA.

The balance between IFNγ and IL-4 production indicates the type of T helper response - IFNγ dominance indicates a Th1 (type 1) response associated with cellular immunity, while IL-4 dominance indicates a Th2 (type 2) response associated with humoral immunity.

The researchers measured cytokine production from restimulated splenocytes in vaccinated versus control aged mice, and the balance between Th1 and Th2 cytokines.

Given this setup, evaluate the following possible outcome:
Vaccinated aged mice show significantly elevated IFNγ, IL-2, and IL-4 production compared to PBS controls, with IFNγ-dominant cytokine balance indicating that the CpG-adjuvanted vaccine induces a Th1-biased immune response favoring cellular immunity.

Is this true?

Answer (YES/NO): NO